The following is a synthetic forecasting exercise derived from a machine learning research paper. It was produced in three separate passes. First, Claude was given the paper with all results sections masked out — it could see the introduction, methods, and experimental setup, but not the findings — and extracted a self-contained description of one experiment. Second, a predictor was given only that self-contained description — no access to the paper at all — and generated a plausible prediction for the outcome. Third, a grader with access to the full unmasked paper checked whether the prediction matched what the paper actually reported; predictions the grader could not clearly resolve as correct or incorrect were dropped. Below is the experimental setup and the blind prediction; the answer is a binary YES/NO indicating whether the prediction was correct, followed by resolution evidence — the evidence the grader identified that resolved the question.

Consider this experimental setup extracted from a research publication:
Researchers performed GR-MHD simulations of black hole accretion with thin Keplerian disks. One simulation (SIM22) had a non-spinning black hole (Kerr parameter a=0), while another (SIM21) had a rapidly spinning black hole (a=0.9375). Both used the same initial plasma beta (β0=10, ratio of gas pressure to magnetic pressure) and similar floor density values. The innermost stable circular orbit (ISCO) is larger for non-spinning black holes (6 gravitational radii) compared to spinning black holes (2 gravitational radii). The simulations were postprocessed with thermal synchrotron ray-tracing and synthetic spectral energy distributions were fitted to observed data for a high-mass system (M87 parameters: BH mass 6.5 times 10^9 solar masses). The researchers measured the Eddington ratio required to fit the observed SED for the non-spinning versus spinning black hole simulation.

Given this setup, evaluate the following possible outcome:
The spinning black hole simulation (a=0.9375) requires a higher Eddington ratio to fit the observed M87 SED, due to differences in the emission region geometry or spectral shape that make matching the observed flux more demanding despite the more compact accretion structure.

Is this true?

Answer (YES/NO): NO